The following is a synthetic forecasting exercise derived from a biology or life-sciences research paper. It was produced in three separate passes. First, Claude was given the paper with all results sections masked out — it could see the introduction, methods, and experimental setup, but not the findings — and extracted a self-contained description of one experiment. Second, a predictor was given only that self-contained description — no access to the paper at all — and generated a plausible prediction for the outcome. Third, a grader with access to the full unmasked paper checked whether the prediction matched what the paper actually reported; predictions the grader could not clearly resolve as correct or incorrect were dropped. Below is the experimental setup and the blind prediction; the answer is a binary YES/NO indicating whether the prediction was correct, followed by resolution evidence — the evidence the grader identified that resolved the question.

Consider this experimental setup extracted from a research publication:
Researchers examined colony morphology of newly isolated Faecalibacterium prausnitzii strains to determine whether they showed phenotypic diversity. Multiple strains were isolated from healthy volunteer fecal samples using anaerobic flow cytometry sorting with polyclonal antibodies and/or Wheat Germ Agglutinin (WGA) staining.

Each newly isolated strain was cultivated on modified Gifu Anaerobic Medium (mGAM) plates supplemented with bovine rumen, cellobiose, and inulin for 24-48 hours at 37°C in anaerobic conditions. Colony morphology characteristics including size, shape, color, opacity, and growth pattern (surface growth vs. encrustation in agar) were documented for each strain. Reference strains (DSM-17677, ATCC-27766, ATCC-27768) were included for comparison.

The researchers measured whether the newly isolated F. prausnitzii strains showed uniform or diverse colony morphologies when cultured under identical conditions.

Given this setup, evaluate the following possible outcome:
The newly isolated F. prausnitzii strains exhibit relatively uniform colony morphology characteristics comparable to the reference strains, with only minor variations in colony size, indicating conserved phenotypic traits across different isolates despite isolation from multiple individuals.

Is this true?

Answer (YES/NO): NO